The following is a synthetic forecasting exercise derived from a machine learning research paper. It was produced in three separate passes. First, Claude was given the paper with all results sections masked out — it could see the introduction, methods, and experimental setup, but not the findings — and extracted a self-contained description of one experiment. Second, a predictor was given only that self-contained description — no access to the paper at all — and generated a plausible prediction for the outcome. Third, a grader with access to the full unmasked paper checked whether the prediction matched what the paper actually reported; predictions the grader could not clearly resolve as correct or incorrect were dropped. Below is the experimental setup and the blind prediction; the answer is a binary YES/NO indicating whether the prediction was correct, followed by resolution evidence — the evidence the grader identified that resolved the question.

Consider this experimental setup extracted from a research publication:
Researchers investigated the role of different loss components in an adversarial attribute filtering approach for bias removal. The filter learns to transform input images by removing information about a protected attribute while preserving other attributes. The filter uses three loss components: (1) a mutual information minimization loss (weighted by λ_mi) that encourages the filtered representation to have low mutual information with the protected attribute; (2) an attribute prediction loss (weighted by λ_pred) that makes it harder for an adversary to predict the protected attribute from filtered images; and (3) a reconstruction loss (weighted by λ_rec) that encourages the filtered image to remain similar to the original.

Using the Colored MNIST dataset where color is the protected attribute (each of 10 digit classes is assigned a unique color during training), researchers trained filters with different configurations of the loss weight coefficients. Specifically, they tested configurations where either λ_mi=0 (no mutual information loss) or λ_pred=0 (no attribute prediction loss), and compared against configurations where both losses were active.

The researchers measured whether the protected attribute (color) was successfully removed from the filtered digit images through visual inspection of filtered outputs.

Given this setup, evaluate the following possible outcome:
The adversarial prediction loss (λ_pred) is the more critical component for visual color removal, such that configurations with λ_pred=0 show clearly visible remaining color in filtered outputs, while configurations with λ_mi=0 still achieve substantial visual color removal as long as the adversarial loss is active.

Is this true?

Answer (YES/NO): NO